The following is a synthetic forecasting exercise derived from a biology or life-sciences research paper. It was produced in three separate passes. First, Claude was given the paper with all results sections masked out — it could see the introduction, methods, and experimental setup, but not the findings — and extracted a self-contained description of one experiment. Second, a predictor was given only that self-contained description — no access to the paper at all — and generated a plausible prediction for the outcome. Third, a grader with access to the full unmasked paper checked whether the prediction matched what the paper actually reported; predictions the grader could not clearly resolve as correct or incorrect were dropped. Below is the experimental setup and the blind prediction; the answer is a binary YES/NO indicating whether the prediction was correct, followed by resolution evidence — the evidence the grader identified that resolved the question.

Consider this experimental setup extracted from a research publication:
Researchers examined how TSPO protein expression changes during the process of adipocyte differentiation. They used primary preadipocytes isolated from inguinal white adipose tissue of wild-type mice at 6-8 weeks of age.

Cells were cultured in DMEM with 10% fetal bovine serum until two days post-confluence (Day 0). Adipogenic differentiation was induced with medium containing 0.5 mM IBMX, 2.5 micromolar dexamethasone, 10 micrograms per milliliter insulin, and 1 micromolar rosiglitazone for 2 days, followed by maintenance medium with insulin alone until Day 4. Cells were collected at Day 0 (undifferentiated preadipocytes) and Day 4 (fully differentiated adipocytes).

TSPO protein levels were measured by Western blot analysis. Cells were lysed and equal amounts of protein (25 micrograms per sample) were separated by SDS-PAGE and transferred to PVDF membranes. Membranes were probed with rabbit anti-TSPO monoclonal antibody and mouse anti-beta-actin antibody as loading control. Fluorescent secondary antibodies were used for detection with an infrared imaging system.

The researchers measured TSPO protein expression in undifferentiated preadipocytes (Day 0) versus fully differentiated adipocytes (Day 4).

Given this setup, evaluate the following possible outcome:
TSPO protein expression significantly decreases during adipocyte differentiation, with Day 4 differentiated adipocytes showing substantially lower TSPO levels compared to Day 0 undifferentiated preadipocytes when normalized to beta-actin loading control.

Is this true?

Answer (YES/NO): NO